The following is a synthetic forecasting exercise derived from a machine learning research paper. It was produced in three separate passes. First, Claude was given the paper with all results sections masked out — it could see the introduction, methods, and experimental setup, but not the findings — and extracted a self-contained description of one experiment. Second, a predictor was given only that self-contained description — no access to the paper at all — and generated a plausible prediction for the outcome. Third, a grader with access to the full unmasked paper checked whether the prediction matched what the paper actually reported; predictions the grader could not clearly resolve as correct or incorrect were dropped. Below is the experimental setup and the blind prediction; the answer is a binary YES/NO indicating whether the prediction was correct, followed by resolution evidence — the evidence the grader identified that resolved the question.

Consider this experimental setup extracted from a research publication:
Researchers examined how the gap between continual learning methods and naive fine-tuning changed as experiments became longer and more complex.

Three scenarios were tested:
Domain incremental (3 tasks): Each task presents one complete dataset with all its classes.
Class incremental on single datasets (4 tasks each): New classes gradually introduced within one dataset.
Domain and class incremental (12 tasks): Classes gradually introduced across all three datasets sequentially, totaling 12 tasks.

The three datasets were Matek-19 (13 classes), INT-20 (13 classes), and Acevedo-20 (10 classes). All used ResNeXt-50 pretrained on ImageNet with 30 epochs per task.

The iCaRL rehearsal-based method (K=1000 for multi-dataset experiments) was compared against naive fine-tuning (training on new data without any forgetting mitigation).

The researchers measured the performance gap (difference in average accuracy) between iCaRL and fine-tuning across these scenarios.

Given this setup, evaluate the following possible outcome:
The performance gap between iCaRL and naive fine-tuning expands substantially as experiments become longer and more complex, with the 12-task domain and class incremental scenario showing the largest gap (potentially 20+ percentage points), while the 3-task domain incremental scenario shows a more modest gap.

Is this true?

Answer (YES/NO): NO